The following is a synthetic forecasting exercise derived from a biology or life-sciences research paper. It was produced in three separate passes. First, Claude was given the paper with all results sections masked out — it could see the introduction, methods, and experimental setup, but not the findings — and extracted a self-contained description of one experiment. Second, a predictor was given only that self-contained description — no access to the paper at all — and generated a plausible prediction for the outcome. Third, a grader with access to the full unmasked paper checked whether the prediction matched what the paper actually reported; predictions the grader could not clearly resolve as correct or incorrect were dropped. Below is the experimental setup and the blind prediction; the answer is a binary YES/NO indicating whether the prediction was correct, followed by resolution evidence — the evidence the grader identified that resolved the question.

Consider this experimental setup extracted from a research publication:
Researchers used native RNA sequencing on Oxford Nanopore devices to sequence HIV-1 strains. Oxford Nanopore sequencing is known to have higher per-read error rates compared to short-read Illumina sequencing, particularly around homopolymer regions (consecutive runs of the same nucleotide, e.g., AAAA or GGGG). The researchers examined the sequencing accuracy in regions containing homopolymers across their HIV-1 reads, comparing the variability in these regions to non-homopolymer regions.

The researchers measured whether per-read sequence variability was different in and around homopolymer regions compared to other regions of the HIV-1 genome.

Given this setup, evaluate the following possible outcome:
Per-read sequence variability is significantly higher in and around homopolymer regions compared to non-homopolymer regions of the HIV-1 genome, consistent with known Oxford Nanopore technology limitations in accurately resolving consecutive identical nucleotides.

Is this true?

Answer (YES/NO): YES